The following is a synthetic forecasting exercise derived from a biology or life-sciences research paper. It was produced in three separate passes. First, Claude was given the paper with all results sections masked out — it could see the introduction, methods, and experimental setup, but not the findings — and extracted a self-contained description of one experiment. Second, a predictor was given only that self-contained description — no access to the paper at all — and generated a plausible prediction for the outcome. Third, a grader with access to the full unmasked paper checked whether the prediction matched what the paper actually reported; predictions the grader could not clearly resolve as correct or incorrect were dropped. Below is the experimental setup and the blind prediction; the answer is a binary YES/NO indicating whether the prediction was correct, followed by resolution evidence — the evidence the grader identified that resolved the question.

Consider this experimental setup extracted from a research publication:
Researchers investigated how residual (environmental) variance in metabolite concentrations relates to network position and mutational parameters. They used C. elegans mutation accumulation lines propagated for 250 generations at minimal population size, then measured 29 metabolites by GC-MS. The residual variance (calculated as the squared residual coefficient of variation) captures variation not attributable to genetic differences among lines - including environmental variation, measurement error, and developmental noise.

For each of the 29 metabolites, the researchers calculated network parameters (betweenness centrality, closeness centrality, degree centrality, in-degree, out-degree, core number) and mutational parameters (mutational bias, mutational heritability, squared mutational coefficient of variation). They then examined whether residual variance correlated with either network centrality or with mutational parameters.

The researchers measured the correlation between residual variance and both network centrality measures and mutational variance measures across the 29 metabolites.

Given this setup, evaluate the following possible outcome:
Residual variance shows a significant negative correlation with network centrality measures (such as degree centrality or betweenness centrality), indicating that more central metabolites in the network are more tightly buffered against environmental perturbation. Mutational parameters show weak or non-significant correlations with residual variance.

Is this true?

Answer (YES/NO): NO